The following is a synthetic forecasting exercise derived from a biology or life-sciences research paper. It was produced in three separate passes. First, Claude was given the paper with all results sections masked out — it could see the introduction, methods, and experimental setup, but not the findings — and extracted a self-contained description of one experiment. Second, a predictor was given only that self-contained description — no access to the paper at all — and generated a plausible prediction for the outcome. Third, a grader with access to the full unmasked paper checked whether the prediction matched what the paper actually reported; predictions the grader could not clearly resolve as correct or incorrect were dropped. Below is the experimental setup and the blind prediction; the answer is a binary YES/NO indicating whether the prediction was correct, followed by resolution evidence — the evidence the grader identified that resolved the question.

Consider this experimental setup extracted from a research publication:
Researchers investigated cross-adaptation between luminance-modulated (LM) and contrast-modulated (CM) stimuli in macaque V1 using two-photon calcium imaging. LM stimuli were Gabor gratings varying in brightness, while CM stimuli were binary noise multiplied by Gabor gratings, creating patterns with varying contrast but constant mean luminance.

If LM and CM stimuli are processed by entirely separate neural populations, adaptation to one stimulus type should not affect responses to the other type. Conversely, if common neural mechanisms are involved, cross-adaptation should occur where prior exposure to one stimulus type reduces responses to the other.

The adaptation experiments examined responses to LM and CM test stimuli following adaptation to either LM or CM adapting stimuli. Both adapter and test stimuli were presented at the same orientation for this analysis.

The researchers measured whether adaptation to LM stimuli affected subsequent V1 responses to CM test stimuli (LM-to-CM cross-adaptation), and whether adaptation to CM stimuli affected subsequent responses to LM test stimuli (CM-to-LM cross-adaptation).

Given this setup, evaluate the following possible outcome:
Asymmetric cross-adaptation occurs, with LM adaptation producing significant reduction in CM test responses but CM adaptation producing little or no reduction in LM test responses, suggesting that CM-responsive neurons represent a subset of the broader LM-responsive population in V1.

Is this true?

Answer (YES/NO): NO